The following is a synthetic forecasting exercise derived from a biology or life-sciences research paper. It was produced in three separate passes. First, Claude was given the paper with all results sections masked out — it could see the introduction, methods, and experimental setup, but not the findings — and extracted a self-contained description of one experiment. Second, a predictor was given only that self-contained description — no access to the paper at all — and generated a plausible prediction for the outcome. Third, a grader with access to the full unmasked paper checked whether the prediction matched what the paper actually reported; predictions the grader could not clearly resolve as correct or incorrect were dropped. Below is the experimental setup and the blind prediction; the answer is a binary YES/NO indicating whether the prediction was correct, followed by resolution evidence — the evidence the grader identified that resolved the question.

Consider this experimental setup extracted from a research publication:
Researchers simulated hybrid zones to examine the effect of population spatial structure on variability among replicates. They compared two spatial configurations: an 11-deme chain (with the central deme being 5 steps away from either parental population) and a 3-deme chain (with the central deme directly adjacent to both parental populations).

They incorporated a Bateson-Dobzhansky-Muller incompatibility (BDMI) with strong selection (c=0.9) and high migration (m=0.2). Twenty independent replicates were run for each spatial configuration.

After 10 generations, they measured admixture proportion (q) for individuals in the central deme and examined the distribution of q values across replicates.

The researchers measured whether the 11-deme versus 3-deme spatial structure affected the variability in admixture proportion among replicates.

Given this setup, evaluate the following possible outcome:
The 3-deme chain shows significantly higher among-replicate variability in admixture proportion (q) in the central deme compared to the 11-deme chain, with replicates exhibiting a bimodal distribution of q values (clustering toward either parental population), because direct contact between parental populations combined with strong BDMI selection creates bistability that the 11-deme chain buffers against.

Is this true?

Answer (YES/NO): NO